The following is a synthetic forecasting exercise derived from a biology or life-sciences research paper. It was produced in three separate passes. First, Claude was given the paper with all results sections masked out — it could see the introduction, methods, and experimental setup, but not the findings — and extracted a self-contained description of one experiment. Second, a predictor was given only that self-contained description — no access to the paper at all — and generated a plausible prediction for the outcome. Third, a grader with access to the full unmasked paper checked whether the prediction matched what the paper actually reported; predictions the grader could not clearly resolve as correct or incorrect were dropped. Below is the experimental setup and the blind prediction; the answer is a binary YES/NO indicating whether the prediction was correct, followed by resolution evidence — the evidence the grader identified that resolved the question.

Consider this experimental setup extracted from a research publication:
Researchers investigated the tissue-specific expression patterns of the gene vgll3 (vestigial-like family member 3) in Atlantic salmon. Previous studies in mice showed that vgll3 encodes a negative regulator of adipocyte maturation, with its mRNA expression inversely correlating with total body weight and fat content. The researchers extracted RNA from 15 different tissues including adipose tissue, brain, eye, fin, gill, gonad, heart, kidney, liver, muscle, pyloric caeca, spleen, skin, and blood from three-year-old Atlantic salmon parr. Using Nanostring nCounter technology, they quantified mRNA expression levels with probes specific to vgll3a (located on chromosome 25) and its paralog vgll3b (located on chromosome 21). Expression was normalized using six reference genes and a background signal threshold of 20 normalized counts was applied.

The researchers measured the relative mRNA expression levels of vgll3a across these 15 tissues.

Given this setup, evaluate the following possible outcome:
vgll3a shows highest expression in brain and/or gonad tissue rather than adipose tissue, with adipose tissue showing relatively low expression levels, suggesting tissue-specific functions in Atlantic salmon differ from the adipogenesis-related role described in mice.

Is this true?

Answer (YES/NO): NO